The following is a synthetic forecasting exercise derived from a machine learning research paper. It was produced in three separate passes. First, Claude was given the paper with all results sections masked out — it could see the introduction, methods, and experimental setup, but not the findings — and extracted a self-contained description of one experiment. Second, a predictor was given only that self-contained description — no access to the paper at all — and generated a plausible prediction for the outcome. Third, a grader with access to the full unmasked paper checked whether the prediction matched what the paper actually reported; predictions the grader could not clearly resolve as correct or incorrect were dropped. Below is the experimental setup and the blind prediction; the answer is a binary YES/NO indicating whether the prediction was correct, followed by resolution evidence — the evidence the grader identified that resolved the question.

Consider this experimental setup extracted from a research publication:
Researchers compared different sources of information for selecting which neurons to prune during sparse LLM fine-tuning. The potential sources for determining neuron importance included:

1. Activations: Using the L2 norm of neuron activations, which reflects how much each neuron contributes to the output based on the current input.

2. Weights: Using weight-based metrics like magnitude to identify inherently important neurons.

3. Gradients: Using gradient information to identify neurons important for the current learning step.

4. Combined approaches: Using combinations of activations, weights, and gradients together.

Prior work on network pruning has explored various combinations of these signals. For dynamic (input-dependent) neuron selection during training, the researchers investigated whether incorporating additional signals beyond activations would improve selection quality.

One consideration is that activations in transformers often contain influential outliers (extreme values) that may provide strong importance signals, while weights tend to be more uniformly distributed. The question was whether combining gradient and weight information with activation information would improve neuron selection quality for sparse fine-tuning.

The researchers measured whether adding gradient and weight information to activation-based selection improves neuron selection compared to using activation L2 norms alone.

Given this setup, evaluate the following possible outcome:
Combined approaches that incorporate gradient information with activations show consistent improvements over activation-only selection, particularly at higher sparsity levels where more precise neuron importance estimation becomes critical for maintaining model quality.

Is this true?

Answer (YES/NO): NO